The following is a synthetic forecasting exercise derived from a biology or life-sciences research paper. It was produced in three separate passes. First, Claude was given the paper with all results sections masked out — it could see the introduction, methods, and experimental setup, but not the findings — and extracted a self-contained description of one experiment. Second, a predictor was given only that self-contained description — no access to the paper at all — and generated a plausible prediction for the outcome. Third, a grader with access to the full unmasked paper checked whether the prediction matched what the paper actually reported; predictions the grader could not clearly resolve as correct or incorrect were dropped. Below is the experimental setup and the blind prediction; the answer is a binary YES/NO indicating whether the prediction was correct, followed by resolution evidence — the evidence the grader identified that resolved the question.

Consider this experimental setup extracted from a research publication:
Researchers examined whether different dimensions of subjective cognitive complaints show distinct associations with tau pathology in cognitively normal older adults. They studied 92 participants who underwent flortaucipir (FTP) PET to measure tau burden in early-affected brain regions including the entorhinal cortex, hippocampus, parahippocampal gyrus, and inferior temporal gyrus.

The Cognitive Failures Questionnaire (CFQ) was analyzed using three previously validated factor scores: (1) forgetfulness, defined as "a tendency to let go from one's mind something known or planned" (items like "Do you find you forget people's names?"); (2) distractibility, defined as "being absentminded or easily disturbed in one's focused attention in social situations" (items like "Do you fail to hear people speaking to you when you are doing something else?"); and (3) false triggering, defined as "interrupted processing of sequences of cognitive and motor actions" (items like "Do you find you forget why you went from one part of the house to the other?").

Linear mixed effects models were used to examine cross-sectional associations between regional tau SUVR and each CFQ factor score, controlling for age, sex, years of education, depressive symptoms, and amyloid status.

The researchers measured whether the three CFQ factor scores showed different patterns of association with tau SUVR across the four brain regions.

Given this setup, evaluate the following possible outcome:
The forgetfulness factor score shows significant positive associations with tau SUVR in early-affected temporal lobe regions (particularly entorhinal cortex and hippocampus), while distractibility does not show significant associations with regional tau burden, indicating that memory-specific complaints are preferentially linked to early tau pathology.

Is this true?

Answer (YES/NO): NO